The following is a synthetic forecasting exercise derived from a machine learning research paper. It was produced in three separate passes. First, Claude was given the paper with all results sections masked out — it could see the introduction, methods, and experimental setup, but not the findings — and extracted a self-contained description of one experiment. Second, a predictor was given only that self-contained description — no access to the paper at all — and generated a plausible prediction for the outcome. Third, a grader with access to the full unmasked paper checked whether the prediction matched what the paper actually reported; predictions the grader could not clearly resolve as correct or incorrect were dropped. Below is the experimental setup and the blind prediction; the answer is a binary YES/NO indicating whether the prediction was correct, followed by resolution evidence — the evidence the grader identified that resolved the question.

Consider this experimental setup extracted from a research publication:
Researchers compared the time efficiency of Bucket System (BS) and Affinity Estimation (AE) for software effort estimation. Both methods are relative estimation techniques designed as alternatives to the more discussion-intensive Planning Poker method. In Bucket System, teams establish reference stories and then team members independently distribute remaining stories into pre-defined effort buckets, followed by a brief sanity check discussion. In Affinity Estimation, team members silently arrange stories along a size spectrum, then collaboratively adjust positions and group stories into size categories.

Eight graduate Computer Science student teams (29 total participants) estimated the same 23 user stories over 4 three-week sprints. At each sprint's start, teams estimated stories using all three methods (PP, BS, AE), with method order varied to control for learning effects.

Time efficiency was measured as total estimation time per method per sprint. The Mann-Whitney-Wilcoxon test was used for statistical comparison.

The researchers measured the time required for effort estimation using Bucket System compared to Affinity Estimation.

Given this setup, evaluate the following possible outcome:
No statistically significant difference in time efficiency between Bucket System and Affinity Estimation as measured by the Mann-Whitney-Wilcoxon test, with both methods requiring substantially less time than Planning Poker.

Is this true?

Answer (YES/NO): YES